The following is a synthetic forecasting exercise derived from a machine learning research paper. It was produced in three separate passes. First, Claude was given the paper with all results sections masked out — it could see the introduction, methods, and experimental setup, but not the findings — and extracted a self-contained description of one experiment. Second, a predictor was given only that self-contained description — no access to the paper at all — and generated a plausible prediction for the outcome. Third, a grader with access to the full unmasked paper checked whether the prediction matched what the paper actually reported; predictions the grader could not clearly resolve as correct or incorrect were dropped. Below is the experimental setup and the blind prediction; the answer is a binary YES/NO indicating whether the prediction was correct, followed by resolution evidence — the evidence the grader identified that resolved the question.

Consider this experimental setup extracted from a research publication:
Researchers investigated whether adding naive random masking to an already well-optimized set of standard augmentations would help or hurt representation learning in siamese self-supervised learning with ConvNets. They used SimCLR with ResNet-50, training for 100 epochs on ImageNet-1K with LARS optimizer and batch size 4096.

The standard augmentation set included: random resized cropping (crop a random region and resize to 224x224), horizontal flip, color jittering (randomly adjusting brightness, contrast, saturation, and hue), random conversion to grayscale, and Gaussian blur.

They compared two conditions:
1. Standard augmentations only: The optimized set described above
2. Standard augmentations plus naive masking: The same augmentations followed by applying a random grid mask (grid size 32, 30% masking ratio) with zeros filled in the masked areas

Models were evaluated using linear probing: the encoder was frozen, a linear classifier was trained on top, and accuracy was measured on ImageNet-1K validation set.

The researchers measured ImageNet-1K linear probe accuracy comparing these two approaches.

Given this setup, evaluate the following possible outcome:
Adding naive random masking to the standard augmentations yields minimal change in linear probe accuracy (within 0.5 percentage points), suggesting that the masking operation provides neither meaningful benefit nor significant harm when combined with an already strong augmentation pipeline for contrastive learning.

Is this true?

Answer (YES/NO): NO